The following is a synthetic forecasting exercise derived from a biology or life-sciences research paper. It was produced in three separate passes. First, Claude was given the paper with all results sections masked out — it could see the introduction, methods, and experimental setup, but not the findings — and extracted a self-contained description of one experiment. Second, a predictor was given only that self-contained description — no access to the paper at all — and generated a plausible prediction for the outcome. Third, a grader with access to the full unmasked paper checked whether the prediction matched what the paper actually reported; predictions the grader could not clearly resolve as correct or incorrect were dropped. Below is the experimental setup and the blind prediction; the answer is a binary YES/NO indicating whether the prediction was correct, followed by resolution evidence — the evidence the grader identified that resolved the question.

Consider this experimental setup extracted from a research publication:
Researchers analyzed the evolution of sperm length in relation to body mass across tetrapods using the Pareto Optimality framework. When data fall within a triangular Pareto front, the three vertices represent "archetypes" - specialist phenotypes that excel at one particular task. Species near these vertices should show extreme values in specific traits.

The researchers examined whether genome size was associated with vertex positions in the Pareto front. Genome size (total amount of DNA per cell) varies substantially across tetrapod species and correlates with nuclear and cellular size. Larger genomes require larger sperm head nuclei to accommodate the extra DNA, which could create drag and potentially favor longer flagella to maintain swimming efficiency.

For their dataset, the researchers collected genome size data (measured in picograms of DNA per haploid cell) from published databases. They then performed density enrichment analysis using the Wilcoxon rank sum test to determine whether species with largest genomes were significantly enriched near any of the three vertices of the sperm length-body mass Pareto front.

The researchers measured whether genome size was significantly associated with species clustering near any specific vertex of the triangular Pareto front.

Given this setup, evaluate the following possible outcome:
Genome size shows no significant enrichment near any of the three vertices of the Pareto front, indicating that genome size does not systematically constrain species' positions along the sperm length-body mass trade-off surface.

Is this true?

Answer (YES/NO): NO